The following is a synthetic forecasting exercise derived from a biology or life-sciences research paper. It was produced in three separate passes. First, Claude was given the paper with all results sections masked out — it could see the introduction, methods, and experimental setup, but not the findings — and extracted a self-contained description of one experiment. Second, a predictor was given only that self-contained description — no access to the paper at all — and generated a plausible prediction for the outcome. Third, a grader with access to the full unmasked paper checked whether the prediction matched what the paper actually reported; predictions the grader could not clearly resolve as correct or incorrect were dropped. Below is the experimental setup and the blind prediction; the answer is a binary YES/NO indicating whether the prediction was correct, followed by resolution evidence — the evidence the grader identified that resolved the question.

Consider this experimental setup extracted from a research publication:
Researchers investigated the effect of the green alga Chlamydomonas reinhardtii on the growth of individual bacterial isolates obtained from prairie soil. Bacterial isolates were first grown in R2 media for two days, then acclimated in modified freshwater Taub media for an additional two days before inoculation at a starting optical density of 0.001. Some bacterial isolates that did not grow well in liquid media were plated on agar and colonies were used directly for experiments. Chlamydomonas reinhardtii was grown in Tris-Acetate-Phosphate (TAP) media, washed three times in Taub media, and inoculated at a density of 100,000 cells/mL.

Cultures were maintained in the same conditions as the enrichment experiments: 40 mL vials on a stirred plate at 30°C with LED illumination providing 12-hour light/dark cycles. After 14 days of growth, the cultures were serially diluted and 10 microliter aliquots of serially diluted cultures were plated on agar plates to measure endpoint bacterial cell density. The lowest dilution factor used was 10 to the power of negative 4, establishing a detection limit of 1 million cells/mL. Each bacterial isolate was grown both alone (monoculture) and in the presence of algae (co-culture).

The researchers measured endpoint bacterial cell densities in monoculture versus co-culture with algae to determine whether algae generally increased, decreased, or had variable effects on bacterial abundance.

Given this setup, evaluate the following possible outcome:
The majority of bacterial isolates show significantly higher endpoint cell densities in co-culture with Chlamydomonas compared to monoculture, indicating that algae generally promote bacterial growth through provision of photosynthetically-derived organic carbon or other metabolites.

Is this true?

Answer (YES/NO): NO